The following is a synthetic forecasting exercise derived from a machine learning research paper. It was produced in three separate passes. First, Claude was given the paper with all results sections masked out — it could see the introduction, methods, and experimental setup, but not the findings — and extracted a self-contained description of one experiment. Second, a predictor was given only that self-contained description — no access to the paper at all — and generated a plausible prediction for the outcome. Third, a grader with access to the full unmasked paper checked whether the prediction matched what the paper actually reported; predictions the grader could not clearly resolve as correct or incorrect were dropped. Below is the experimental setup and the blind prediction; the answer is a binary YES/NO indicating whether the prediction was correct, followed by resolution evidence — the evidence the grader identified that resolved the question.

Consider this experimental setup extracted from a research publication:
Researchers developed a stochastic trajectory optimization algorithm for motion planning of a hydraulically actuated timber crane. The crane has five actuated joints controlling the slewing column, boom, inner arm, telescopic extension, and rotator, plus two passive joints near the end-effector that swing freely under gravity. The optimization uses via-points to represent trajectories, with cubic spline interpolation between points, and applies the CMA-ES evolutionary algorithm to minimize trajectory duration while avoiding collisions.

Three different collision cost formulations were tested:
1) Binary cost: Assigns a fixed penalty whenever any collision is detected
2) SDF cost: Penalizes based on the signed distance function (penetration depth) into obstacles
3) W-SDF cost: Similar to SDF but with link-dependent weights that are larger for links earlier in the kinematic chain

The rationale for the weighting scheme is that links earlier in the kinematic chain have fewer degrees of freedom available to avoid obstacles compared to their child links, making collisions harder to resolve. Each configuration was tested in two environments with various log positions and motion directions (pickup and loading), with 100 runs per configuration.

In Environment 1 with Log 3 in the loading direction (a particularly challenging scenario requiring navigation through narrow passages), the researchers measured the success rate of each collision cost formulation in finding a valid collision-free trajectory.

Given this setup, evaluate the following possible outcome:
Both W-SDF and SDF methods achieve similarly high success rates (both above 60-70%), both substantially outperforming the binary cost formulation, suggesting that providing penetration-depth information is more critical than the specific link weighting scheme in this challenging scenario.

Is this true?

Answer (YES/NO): NO